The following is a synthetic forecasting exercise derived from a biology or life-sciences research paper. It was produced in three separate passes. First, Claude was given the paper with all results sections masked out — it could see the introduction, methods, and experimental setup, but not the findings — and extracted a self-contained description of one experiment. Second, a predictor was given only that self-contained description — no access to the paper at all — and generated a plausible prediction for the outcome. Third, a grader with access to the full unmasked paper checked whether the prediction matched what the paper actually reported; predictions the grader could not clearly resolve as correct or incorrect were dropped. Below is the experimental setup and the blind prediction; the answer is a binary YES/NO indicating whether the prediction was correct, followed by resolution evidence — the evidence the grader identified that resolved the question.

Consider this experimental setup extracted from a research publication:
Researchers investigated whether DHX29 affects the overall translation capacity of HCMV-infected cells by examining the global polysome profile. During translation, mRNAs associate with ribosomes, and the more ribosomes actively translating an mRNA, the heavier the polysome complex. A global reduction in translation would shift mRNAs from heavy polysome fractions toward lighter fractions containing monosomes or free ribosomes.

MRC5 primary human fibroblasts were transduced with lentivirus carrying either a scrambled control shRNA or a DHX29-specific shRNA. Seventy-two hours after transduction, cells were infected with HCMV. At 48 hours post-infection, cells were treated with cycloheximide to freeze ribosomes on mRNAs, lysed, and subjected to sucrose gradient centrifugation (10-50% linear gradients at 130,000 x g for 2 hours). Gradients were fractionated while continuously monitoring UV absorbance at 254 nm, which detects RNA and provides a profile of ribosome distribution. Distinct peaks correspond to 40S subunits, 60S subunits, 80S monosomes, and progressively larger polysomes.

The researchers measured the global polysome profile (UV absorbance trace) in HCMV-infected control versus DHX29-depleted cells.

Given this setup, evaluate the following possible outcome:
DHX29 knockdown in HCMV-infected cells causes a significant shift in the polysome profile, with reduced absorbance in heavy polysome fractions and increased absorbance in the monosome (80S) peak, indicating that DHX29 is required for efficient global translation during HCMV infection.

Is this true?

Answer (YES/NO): NO